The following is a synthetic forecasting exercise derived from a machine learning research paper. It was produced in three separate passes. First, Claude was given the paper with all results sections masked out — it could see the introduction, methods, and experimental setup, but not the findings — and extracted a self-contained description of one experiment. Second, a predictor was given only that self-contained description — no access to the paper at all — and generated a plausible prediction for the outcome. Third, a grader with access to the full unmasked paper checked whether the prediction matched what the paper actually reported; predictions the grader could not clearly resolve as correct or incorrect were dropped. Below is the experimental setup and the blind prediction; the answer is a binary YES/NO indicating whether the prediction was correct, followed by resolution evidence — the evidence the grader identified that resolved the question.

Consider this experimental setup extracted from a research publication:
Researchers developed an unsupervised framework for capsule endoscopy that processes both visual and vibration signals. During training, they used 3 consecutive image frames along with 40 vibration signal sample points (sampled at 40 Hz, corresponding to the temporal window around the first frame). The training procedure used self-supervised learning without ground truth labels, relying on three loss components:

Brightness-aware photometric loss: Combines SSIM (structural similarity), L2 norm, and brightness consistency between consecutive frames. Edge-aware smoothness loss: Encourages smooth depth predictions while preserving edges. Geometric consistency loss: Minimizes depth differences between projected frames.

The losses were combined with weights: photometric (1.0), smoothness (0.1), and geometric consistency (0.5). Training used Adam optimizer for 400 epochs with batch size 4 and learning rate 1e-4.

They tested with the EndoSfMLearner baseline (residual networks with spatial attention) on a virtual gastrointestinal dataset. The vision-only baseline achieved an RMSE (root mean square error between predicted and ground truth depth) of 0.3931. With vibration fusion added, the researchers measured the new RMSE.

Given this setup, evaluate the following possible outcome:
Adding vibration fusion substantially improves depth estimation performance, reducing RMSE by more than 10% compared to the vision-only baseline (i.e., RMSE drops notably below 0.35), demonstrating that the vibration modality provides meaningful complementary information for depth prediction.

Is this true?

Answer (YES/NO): NO